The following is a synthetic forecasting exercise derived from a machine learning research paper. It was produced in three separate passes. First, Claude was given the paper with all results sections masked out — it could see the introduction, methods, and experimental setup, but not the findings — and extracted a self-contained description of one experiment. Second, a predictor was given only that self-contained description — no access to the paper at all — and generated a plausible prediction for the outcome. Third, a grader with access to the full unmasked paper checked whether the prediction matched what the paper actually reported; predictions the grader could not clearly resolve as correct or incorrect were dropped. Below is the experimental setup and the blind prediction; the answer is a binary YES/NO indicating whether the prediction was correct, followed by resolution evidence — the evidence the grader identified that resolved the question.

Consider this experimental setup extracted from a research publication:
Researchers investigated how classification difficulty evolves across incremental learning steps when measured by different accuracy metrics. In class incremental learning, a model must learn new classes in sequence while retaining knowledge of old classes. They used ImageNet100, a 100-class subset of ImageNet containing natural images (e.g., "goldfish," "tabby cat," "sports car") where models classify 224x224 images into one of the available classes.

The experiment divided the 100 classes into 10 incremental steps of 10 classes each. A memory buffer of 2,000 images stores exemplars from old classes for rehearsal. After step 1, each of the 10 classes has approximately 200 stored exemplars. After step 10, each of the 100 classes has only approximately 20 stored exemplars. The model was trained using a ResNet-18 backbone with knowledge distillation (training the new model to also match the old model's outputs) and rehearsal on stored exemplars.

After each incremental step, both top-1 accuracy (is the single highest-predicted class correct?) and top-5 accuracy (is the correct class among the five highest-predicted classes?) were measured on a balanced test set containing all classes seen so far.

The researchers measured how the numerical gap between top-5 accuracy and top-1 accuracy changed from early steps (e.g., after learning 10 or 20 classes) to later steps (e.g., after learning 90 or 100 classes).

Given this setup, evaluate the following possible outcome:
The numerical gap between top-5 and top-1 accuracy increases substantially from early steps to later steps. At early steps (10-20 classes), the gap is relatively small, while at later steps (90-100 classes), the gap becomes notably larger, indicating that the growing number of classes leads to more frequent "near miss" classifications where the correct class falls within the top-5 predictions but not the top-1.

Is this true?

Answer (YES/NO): YES